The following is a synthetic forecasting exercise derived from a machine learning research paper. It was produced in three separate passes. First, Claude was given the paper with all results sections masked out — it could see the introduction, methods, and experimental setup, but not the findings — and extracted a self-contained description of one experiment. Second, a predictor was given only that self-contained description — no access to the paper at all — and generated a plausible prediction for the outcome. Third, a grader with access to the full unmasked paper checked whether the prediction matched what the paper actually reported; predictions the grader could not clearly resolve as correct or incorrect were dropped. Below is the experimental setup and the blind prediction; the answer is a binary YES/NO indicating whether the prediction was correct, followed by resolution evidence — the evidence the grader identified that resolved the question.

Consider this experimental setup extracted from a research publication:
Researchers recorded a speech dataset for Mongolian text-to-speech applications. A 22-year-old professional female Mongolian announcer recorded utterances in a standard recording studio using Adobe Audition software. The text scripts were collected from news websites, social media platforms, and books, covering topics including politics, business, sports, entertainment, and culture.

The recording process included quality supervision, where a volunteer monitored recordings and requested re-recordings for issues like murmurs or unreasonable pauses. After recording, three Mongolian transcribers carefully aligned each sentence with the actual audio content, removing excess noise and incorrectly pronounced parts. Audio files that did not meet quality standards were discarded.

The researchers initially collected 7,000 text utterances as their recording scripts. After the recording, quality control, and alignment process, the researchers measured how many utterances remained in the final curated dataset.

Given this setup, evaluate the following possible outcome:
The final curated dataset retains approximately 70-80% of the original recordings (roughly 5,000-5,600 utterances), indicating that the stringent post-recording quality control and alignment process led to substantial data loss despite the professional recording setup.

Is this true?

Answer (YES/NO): NO